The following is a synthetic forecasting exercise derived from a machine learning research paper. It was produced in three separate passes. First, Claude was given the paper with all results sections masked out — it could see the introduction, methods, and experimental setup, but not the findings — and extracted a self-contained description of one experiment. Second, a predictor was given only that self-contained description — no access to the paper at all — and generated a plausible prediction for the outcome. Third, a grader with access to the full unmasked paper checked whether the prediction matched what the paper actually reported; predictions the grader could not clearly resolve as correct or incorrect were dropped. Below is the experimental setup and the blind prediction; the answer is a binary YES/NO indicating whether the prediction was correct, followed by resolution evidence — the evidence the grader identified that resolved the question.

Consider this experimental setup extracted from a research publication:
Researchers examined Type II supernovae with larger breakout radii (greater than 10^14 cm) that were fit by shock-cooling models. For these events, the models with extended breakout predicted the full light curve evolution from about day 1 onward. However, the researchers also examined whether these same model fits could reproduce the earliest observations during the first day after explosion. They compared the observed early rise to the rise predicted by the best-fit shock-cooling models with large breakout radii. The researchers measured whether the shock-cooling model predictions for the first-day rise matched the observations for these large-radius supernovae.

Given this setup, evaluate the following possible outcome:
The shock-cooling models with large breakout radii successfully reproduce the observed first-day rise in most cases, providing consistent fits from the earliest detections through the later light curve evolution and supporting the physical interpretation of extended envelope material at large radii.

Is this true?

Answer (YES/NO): NO